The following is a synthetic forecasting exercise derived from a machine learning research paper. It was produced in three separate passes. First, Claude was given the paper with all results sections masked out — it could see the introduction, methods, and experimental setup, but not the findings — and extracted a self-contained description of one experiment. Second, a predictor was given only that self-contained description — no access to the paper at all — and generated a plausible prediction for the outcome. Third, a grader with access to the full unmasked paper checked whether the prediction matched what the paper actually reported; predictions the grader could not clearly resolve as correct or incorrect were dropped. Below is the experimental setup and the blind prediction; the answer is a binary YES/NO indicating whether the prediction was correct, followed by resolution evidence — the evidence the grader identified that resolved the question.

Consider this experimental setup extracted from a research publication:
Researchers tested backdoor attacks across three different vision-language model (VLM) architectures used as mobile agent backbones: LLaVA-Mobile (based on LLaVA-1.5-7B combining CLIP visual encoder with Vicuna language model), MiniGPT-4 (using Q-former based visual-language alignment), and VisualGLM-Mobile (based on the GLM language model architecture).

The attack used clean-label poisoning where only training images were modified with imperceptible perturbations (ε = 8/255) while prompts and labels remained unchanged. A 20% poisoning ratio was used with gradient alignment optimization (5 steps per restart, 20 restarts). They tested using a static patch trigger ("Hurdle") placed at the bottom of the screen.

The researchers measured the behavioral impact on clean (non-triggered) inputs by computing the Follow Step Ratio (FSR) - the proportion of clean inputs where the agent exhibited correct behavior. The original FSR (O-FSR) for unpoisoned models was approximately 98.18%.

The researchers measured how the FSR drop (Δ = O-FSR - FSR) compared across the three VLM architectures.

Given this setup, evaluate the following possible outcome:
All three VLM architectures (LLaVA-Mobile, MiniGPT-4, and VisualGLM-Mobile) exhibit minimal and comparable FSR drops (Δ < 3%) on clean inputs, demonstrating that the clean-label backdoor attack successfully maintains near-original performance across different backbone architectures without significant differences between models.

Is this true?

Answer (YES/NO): YES